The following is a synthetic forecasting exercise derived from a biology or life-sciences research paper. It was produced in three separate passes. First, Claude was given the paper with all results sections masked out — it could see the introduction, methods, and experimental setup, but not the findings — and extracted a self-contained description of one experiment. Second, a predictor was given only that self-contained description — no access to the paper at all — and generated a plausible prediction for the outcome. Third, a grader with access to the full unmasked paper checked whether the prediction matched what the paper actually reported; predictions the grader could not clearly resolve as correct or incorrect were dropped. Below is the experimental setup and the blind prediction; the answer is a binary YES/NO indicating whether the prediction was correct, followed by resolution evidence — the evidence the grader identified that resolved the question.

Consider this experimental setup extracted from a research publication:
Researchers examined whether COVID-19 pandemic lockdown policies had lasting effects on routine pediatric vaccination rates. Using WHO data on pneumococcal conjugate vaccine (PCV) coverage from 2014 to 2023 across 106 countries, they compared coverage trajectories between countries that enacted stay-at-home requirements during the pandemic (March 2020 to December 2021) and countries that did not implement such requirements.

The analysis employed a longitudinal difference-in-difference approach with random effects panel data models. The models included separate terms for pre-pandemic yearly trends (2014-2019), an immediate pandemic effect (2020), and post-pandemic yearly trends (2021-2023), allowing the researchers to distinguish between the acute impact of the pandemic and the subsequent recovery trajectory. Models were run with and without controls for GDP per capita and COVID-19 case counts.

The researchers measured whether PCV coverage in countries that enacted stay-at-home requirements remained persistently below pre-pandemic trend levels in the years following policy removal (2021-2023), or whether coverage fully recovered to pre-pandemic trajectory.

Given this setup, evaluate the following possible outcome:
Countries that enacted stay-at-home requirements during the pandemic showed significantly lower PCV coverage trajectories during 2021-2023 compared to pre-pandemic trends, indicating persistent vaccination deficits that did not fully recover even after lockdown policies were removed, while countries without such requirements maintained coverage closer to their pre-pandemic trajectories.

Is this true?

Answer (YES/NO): NO